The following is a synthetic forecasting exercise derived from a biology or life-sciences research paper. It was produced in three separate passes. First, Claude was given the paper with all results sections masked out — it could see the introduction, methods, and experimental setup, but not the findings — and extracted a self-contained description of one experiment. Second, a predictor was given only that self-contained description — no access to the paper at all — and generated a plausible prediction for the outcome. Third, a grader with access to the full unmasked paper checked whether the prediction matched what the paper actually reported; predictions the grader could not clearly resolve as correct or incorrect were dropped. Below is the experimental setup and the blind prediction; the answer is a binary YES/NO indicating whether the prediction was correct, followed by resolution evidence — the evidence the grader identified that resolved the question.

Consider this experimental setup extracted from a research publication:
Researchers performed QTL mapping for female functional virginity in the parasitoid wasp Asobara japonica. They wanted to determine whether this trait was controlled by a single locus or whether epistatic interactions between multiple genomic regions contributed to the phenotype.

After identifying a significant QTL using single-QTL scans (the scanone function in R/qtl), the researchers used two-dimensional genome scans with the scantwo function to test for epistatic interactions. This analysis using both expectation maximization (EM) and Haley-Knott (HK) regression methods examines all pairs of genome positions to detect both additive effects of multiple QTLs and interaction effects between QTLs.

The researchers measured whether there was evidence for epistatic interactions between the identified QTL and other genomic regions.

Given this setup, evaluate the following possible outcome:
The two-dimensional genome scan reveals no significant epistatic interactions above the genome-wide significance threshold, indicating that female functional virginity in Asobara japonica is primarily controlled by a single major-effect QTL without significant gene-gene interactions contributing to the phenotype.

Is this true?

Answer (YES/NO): YES